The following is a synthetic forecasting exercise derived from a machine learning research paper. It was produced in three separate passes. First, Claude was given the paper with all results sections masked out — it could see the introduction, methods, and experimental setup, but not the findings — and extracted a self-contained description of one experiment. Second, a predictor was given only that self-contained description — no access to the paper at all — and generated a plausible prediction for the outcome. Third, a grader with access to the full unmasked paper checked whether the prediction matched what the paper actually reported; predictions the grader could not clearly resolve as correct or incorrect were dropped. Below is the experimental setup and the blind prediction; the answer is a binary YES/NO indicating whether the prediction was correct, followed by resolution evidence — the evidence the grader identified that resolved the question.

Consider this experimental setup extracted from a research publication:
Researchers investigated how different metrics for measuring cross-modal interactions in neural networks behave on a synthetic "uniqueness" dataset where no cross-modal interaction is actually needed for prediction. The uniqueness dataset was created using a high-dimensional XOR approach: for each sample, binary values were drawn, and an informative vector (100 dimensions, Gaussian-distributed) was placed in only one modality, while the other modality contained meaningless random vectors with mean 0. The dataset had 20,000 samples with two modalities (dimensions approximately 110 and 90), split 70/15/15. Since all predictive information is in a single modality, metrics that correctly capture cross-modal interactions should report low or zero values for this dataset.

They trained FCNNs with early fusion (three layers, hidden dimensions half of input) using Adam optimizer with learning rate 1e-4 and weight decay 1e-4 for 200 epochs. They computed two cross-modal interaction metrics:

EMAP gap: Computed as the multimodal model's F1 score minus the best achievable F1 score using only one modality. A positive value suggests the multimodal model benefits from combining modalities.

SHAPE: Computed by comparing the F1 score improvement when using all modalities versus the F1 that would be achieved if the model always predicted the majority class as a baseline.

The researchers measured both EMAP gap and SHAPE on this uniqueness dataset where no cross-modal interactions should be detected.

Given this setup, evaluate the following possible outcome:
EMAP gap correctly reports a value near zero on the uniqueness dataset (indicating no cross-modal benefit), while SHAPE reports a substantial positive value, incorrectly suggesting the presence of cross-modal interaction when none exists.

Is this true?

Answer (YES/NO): YES